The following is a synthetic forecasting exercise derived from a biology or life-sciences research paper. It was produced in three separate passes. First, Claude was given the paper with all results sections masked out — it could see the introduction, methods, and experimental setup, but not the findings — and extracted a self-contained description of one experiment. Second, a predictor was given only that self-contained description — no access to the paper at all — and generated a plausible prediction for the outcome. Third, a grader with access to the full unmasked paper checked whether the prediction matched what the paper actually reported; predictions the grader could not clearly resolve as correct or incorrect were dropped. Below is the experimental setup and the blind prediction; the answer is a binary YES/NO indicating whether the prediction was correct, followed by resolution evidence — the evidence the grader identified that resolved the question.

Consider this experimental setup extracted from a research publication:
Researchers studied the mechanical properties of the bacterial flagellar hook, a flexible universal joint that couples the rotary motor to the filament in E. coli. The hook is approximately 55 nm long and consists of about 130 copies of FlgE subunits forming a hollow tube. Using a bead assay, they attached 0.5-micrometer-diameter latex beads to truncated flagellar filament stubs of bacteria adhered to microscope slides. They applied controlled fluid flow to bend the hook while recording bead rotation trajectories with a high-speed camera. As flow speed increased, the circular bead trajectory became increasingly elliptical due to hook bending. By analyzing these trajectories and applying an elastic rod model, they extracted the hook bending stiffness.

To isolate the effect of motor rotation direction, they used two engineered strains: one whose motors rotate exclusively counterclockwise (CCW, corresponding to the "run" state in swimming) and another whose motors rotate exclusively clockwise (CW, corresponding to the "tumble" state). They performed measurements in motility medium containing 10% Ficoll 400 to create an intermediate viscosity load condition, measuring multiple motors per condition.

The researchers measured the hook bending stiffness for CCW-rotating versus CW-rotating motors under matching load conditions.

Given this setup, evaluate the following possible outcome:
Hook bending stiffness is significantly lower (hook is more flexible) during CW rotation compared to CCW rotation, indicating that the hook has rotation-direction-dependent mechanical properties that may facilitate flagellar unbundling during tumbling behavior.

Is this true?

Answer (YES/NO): NO